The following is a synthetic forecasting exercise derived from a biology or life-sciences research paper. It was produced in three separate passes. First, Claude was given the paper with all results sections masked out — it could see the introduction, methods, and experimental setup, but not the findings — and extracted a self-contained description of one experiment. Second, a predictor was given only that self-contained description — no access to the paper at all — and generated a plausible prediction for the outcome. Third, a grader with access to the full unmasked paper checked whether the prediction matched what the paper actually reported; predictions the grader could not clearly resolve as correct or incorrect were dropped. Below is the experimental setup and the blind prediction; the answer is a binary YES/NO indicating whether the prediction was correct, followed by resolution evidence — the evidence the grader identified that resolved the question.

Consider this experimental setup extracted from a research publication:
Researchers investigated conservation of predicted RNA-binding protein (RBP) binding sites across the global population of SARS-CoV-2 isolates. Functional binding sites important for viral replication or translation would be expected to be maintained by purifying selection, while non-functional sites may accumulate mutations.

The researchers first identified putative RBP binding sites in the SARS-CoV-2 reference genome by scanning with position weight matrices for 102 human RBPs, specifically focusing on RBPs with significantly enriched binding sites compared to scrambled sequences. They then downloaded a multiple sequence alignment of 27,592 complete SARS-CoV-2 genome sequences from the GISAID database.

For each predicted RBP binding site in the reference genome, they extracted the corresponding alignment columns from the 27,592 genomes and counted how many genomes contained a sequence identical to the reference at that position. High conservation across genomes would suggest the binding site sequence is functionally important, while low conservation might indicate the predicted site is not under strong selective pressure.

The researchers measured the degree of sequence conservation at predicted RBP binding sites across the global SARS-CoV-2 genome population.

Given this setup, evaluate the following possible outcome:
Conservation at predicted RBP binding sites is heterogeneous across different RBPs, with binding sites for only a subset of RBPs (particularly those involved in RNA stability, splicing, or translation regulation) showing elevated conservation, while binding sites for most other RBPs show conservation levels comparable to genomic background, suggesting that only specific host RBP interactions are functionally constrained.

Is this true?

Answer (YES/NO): NO